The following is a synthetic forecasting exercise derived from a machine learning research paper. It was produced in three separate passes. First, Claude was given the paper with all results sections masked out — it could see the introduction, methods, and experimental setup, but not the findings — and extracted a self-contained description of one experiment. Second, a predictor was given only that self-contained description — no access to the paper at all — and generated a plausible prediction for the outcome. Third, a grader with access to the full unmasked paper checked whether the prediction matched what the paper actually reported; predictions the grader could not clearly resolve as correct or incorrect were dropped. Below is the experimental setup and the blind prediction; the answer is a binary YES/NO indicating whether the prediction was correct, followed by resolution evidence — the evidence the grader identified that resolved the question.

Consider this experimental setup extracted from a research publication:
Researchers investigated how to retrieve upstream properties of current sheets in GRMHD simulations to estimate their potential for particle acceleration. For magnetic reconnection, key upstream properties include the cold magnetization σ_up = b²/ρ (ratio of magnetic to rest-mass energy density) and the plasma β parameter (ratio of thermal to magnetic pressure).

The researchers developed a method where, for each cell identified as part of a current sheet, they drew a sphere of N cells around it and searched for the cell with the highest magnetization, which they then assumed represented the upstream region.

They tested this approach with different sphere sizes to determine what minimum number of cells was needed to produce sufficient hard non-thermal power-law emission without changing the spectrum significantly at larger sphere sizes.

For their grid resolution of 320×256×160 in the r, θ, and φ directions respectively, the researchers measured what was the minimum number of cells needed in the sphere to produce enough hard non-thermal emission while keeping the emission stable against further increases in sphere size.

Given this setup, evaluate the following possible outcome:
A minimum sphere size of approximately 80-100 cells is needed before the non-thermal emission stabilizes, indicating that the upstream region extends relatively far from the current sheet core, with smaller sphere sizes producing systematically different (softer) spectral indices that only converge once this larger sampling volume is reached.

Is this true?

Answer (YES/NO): NO